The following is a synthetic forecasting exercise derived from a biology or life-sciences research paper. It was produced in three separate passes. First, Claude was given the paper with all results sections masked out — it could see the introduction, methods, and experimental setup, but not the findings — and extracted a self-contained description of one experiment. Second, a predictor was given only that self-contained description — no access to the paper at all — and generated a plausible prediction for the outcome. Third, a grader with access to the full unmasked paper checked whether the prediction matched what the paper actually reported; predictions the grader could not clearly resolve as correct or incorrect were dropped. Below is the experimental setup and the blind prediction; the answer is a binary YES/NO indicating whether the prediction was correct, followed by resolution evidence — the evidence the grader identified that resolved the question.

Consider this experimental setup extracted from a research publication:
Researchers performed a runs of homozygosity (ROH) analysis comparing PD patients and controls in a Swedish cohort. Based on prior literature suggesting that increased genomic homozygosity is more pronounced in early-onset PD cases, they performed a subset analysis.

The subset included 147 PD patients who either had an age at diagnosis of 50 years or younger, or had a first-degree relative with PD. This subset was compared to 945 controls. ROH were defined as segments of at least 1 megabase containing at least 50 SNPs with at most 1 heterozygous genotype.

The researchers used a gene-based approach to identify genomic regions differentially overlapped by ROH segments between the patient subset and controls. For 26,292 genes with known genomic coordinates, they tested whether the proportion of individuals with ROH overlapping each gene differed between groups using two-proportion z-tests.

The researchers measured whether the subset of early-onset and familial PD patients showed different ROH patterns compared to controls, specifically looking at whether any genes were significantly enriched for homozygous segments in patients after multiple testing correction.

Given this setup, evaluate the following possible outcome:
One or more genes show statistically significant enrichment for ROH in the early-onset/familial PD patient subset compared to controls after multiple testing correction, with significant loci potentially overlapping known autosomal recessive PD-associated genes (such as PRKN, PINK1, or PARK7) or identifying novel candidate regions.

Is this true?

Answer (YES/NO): NO